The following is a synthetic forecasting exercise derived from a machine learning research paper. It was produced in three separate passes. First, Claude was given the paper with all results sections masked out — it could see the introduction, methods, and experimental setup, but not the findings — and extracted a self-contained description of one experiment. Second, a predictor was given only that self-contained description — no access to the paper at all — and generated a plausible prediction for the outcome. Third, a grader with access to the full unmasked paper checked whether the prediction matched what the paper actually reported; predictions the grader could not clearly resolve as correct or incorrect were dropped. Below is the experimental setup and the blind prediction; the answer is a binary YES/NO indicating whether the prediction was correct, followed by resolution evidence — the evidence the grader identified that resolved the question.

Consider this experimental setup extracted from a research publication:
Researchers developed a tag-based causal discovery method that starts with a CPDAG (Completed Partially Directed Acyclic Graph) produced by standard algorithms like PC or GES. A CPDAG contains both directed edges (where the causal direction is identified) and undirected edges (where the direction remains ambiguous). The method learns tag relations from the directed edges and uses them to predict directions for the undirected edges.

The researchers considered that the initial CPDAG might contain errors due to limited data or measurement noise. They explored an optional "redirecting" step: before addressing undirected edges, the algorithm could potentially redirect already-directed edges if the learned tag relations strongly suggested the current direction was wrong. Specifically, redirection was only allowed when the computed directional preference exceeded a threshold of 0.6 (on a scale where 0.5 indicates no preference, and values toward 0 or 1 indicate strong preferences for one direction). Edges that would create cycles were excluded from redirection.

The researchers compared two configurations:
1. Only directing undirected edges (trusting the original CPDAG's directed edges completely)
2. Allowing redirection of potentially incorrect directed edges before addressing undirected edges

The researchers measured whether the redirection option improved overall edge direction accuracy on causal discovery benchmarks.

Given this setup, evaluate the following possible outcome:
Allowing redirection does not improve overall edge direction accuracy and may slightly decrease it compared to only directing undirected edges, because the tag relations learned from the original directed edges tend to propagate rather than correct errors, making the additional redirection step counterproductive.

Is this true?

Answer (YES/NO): NO